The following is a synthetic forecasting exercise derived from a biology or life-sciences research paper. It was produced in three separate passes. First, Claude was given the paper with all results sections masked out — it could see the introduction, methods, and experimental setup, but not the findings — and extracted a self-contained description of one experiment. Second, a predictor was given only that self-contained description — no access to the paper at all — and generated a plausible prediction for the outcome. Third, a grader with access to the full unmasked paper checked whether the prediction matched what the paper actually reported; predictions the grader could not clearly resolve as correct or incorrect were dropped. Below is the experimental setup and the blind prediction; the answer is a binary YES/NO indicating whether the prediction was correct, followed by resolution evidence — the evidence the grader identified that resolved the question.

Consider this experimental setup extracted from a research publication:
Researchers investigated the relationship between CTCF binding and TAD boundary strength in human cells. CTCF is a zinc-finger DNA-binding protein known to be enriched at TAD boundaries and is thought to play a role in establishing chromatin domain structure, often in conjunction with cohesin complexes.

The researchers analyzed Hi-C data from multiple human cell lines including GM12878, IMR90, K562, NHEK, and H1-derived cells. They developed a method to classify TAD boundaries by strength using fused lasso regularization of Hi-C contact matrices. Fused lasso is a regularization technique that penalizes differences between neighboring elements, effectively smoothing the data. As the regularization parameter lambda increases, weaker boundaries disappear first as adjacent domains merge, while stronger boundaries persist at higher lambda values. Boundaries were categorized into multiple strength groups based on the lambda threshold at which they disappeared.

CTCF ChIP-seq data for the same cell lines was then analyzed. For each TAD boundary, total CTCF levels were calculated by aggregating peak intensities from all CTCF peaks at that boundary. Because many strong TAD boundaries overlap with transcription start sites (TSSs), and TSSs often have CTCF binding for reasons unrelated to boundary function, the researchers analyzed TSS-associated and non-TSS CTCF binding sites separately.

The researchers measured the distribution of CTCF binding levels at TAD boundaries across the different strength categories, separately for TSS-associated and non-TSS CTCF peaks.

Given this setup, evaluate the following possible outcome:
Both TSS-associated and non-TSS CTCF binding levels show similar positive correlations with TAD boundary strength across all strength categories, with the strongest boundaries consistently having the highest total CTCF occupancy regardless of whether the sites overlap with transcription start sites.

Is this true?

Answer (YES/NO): NO